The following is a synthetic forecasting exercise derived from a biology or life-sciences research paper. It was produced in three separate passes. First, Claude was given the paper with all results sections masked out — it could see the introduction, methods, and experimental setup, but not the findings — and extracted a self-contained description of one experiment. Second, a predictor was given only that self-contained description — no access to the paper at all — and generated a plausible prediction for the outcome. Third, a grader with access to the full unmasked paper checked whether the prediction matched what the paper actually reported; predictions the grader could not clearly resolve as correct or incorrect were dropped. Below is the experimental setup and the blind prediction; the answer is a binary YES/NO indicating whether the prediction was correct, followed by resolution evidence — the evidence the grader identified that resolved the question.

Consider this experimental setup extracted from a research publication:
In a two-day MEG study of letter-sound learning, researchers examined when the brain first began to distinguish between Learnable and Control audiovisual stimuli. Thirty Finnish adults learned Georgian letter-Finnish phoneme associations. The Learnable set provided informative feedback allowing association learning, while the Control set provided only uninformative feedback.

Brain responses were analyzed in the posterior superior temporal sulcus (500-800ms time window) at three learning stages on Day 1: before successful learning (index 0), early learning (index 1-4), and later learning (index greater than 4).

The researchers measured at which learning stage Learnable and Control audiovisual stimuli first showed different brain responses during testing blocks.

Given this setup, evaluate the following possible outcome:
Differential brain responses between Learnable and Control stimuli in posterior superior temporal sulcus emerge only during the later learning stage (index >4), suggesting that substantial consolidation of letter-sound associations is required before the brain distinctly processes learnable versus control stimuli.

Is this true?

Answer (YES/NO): NO